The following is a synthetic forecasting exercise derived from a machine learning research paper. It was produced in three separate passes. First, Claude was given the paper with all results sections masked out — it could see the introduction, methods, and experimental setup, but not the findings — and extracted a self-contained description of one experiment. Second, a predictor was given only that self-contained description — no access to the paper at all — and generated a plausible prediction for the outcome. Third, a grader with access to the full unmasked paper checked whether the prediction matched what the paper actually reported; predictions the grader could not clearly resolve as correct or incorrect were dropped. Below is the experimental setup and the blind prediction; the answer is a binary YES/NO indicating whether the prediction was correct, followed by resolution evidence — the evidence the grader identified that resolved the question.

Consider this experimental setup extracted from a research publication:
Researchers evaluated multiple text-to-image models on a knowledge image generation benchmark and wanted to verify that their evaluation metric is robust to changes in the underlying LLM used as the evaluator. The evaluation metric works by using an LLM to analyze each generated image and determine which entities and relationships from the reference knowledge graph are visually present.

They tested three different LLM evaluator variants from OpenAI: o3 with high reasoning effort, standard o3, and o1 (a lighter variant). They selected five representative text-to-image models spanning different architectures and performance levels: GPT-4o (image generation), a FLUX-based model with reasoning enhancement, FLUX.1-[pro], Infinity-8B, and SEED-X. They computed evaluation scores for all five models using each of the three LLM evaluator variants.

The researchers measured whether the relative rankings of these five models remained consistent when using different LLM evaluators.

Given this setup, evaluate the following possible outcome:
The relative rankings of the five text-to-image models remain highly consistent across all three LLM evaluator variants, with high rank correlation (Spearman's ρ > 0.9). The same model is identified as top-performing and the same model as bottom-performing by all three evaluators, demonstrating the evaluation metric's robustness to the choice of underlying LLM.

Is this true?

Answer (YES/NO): YES